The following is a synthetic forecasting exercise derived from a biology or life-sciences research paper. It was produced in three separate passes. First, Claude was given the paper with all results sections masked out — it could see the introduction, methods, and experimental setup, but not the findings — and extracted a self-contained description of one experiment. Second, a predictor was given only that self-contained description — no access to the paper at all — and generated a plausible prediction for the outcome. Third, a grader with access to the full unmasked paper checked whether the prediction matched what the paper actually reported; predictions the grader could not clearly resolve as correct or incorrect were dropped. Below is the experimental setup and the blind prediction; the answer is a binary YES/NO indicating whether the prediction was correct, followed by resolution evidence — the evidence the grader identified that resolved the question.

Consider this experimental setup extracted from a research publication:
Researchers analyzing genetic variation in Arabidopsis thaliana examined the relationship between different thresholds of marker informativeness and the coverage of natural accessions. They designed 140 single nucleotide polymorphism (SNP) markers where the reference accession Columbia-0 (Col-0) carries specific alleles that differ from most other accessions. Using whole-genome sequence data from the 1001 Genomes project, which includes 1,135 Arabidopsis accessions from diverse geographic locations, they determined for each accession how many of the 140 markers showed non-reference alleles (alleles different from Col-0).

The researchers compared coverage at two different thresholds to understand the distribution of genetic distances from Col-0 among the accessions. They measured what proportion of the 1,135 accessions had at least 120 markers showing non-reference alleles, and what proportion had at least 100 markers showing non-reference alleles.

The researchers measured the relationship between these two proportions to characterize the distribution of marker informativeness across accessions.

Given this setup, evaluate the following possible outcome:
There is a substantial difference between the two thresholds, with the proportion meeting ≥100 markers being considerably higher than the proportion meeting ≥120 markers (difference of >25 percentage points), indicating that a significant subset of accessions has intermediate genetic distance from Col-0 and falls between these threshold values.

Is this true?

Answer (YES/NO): YES